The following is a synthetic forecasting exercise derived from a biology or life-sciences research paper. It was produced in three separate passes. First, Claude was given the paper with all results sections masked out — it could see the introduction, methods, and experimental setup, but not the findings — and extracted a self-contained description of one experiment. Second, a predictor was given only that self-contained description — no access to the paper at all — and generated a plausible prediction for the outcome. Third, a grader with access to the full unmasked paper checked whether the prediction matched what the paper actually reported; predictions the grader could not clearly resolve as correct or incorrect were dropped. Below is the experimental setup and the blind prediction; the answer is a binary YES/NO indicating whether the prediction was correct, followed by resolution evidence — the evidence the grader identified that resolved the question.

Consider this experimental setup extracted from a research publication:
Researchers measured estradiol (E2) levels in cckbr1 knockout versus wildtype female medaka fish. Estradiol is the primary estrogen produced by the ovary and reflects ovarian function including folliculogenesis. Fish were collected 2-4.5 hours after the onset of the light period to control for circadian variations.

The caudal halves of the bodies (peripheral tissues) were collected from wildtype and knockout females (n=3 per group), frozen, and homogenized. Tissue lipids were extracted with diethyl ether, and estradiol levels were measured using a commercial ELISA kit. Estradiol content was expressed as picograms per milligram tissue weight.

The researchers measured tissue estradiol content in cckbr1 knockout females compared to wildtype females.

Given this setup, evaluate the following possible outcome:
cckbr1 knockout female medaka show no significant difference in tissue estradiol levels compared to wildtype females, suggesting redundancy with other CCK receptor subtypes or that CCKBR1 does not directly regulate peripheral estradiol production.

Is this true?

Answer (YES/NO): NO